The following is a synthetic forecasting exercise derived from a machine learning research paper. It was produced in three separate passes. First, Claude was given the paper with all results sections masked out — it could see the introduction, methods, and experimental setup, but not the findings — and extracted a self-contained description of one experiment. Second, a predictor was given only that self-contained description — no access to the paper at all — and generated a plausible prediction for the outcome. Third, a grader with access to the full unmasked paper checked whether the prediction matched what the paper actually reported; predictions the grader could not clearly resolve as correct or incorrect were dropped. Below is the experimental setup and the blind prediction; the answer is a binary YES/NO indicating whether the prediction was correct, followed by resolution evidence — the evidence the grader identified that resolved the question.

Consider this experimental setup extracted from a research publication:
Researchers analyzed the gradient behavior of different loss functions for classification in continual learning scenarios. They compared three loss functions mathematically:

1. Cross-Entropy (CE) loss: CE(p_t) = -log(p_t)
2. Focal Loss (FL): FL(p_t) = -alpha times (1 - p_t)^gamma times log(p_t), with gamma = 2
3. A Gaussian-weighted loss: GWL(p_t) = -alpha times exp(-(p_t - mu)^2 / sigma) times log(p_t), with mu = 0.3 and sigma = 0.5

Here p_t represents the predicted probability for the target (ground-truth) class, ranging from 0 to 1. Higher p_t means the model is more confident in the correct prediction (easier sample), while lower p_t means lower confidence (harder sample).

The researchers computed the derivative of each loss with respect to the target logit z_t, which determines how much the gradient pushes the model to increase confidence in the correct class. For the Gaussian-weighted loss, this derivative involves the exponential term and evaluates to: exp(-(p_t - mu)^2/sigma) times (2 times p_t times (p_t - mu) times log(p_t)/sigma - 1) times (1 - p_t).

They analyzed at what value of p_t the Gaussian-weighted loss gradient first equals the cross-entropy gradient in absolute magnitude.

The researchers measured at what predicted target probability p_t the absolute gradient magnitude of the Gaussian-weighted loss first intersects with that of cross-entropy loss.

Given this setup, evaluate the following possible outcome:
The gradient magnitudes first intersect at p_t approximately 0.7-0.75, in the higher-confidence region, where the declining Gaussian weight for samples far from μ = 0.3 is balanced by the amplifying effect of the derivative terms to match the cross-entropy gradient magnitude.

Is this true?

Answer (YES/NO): NO